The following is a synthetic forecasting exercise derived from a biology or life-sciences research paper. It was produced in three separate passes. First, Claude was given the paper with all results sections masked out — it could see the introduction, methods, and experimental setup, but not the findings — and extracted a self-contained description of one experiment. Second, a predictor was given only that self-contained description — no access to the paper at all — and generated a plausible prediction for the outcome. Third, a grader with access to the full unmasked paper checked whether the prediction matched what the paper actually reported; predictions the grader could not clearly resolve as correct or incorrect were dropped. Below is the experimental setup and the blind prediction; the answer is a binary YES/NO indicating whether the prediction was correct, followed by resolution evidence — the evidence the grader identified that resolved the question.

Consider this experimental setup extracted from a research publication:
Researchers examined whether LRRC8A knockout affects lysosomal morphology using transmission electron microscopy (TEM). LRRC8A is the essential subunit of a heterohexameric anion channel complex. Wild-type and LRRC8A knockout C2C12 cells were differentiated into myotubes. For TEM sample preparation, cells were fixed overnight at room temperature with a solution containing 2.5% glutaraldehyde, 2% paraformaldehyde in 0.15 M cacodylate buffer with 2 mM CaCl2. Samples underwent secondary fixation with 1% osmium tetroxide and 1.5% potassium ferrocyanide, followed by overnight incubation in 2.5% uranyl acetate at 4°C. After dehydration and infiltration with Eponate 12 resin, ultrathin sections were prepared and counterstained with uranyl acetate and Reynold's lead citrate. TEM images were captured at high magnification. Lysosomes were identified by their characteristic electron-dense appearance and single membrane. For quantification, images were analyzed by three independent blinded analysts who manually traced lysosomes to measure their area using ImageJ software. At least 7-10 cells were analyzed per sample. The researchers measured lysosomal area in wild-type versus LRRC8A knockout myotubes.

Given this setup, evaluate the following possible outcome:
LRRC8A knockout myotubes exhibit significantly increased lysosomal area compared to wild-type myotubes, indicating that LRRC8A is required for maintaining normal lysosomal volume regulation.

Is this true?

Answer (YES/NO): YES